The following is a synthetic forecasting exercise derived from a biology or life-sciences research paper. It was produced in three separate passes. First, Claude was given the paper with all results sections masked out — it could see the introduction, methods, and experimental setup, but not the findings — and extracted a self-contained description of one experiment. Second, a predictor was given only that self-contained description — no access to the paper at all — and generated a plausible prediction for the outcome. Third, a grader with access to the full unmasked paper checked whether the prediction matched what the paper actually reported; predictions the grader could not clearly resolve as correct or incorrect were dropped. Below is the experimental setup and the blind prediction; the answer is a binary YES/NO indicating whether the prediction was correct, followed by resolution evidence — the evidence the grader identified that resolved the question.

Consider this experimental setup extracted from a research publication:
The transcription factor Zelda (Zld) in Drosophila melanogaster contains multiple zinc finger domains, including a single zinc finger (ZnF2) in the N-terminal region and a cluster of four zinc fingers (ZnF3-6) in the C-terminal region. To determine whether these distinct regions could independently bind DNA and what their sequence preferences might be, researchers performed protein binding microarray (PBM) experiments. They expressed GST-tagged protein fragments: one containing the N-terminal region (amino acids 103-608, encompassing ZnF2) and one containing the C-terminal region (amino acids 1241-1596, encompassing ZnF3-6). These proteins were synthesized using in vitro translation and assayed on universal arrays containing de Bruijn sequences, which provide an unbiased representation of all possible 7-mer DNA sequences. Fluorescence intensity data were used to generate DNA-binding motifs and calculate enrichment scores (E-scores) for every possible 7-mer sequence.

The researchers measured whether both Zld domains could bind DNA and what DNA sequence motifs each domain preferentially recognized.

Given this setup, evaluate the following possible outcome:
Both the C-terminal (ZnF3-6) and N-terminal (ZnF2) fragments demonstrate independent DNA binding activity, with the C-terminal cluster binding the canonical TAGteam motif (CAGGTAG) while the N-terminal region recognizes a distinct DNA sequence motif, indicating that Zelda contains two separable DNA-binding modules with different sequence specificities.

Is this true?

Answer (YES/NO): YES